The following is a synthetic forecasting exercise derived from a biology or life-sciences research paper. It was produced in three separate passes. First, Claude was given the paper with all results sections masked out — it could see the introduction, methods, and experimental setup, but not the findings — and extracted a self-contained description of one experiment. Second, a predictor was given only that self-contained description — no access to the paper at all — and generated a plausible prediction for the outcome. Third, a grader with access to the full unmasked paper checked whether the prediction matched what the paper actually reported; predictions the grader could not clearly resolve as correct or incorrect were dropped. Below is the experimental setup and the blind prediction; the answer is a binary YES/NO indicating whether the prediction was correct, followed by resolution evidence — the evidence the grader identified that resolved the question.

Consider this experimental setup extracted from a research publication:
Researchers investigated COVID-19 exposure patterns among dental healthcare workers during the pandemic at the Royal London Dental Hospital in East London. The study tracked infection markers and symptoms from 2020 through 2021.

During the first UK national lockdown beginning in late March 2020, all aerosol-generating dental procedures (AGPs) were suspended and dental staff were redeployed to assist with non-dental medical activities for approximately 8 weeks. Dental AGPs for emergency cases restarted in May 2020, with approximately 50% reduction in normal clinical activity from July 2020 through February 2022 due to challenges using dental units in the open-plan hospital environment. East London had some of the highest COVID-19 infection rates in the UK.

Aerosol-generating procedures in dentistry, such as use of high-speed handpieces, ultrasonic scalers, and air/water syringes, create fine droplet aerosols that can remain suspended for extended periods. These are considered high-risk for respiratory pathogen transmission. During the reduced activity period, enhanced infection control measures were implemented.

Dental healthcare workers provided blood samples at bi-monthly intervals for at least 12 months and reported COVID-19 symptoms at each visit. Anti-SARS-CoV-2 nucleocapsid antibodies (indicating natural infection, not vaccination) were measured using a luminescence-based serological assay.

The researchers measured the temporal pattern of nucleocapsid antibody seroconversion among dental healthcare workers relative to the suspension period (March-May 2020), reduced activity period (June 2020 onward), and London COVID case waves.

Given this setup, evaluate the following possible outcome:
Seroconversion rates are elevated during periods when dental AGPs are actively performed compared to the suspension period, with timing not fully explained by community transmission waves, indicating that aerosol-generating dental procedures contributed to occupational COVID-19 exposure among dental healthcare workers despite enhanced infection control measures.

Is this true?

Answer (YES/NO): NO